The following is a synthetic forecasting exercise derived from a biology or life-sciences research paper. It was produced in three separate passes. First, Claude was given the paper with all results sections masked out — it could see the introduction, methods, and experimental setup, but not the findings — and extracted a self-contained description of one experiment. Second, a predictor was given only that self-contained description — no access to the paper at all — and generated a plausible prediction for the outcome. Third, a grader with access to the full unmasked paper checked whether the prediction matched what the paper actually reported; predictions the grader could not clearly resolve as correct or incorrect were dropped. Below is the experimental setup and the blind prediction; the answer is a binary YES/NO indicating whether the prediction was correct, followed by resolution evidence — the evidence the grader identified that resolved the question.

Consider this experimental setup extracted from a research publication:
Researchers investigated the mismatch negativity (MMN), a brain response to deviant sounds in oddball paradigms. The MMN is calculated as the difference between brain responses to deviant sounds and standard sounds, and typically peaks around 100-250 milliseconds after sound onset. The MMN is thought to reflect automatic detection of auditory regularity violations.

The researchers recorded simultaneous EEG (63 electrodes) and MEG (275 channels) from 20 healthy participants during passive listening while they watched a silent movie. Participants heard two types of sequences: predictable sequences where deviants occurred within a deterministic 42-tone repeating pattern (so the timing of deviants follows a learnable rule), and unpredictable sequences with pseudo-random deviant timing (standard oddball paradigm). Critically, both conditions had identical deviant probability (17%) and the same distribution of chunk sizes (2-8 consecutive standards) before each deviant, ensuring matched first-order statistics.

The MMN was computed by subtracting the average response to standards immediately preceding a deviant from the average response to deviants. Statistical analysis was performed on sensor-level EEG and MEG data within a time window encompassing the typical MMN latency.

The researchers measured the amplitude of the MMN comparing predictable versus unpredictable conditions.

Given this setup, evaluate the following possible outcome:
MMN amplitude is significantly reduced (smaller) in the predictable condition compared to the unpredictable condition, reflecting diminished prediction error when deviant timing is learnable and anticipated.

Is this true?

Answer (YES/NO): YES